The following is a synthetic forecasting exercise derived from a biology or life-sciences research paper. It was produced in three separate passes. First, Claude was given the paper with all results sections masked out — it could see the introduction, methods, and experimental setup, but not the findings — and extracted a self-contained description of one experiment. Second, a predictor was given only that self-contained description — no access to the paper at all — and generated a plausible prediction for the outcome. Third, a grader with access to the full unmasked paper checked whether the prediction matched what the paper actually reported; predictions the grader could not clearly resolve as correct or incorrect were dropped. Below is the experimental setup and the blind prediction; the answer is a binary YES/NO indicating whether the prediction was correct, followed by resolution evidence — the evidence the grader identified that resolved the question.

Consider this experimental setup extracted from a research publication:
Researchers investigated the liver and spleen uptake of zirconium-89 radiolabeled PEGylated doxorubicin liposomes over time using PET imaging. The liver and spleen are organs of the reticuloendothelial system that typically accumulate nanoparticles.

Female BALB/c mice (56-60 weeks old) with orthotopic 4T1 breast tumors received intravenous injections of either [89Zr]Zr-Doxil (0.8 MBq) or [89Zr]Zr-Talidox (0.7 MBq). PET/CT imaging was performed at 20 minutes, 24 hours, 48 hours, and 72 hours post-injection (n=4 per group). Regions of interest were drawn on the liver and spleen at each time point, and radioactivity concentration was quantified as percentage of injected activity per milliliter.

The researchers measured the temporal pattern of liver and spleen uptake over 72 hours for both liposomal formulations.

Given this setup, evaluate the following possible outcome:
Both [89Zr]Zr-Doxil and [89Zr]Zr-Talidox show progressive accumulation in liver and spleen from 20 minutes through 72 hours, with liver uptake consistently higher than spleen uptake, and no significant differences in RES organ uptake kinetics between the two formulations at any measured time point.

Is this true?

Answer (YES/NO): NO